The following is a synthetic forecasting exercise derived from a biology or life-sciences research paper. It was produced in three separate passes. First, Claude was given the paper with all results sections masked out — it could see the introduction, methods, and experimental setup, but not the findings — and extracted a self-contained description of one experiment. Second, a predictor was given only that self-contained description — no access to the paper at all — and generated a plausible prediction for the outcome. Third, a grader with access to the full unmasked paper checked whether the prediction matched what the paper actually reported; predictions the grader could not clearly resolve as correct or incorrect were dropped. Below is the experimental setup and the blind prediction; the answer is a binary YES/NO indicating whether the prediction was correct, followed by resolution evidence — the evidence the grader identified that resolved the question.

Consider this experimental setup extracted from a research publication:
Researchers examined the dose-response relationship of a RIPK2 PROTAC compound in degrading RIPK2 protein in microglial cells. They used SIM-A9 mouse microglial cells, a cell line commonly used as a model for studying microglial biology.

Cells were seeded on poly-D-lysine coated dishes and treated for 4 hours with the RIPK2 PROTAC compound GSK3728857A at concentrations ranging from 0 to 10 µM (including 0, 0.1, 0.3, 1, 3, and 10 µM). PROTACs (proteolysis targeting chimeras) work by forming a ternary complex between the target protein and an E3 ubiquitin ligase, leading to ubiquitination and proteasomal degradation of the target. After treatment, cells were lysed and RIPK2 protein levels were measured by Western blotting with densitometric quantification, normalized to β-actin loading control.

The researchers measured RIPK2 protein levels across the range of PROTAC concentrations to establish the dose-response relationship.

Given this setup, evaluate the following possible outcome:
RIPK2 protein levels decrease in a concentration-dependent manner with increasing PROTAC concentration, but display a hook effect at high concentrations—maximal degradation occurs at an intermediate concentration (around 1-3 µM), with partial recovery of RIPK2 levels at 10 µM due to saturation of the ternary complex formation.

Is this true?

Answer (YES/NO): NO